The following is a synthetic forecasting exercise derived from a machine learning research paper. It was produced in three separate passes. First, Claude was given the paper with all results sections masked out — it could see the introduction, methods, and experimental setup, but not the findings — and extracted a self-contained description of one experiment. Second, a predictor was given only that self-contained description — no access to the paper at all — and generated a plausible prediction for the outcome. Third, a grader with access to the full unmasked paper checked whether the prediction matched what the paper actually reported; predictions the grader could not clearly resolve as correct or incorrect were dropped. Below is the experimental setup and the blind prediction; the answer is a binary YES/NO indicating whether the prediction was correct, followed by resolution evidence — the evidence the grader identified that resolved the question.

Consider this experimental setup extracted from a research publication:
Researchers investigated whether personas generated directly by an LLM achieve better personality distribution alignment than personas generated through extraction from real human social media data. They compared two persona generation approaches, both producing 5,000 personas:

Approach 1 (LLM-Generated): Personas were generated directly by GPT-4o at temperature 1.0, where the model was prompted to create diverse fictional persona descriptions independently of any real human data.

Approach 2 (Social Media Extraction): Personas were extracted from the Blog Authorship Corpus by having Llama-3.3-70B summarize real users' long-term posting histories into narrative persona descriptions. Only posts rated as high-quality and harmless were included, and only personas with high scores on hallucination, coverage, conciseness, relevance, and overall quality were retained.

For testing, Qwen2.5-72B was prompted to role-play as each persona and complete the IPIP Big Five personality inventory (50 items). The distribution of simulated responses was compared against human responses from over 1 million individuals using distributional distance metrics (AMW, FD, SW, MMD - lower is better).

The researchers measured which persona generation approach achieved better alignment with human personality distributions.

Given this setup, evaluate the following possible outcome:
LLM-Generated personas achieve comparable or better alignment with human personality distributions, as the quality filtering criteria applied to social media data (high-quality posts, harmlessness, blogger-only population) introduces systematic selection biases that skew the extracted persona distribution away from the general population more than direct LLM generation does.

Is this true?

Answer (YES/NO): NO